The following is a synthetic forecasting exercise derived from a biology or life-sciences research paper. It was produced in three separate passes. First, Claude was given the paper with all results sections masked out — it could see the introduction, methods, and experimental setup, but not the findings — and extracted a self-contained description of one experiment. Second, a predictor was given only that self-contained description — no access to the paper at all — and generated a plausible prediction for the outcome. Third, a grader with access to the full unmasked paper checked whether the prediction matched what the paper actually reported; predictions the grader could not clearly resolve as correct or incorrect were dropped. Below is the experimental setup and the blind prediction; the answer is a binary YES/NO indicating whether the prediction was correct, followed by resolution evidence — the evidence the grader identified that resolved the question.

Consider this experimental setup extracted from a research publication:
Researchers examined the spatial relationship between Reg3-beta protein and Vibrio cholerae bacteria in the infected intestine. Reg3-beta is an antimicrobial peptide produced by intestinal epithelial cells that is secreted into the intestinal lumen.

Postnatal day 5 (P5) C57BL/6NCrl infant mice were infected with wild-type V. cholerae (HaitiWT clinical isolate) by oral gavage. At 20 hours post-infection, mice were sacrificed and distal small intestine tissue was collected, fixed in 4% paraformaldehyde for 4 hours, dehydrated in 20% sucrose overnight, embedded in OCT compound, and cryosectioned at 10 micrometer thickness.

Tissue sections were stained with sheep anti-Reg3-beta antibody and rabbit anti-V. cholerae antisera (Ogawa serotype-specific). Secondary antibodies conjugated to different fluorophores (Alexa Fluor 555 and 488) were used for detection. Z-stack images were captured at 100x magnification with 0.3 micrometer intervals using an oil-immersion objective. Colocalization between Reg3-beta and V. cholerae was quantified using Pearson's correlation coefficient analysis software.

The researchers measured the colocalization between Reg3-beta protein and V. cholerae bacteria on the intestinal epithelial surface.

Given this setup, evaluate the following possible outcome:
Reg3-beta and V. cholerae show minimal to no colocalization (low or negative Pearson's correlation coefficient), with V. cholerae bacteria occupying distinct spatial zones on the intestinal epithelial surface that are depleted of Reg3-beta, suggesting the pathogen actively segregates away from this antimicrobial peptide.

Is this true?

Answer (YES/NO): NO